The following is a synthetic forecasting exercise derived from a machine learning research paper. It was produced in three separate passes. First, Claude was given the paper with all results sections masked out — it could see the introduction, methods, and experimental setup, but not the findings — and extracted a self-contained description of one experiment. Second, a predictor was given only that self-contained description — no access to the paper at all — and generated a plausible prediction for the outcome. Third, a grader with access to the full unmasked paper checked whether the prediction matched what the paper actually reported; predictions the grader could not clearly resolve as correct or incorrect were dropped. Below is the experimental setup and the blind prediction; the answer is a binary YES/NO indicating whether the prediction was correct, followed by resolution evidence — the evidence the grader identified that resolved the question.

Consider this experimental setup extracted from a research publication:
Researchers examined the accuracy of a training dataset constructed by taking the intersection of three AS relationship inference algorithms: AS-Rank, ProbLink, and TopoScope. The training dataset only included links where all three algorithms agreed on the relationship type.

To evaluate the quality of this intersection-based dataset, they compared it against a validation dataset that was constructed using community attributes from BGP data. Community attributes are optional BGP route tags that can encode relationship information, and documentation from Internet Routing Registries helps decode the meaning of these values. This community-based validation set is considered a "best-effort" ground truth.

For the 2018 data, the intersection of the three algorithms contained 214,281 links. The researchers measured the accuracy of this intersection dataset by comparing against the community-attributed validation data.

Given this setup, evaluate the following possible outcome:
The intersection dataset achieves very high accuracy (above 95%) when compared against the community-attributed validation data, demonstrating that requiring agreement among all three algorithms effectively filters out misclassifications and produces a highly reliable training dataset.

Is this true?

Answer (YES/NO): YES